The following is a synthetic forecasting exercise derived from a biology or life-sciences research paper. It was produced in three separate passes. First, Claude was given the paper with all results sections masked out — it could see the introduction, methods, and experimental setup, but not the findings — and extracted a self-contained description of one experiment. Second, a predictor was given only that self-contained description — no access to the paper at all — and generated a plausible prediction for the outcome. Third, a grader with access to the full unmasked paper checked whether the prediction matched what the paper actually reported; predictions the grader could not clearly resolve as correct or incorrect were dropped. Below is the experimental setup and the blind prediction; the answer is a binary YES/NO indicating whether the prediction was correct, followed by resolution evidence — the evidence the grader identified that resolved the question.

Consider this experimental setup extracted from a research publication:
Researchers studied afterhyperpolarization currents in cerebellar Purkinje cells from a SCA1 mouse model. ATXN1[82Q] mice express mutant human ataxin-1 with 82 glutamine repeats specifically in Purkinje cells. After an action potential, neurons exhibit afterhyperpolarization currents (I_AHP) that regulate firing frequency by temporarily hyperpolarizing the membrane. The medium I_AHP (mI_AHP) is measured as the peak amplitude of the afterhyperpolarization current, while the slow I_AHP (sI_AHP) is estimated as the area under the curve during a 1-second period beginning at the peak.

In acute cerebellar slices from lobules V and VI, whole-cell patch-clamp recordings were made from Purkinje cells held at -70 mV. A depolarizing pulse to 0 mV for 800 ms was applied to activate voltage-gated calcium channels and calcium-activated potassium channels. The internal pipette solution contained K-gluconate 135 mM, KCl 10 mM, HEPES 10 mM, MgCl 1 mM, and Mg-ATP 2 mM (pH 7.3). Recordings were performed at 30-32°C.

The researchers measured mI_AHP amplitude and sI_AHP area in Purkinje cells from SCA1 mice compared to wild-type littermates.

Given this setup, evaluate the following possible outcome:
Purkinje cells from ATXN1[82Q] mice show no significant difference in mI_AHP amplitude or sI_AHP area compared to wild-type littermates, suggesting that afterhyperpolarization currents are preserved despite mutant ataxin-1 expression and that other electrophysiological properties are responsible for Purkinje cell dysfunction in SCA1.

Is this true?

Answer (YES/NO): NO